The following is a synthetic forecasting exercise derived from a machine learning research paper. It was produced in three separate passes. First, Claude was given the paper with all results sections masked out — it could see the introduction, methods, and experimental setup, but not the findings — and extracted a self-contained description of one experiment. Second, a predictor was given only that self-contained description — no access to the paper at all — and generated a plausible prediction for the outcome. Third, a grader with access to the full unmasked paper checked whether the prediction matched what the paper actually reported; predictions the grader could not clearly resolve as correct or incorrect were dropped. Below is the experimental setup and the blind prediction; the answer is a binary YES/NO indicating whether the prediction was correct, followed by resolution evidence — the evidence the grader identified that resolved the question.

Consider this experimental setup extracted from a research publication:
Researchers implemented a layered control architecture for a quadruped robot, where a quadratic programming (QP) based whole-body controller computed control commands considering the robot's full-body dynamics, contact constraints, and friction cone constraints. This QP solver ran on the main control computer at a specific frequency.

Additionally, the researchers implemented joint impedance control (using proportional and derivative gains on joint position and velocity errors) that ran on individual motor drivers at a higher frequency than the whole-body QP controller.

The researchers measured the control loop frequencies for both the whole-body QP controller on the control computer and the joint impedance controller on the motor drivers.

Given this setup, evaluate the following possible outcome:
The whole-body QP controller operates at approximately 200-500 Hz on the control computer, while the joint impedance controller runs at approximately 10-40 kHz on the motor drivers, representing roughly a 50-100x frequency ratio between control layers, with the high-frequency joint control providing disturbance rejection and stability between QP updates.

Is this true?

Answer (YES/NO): NO